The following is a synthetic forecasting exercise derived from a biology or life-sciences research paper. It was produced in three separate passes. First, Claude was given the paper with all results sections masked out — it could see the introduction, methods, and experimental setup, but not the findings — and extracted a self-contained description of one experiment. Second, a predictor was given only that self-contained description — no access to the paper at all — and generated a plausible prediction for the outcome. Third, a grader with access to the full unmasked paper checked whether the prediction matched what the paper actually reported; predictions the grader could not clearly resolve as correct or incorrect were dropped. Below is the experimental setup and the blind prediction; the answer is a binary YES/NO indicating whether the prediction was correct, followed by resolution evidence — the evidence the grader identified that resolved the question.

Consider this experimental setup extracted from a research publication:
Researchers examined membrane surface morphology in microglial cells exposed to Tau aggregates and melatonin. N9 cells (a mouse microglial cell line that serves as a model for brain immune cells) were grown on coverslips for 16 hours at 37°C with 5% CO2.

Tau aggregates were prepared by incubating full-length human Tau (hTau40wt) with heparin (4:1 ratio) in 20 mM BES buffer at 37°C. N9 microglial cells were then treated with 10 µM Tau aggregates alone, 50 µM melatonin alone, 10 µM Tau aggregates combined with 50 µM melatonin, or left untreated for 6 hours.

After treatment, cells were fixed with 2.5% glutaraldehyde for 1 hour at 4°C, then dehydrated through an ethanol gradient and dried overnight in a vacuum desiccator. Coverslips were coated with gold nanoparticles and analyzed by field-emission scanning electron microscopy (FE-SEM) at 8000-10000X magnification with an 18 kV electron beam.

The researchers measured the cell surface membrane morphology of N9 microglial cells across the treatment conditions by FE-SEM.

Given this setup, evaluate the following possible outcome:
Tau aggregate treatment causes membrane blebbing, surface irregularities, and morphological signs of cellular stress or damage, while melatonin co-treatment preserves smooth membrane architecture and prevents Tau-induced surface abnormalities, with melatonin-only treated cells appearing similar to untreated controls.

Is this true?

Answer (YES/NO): YES